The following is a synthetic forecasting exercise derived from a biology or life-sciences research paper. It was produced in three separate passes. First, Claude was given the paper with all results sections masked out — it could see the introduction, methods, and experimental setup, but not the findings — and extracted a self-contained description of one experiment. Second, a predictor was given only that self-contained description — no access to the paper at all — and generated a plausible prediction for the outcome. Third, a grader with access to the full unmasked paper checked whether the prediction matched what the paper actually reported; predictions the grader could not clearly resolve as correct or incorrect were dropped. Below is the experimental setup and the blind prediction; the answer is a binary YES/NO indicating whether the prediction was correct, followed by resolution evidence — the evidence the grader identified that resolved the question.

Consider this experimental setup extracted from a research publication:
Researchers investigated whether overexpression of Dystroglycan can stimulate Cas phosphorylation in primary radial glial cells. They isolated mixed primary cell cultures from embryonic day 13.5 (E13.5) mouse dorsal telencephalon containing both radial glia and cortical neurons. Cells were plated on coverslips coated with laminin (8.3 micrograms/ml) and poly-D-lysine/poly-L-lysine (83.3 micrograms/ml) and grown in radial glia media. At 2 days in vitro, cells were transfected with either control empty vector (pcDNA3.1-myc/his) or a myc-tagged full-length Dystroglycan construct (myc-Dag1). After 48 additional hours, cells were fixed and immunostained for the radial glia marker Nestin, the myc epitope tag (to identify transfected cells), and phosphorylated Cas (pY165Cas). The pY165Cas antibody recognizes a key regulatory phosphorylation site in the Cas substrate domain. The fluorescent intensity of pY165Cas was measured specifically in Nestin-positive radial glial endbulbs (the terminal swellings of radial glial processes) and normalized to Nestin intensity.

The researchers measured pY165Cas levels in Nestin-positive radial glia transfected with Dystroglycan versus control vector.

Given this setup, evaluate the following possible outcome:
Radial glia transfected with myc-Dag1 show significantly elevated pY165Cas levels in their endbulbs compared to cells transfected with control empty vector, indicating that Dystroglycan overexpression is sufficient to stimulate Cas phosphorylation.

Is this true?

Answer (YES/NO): YES